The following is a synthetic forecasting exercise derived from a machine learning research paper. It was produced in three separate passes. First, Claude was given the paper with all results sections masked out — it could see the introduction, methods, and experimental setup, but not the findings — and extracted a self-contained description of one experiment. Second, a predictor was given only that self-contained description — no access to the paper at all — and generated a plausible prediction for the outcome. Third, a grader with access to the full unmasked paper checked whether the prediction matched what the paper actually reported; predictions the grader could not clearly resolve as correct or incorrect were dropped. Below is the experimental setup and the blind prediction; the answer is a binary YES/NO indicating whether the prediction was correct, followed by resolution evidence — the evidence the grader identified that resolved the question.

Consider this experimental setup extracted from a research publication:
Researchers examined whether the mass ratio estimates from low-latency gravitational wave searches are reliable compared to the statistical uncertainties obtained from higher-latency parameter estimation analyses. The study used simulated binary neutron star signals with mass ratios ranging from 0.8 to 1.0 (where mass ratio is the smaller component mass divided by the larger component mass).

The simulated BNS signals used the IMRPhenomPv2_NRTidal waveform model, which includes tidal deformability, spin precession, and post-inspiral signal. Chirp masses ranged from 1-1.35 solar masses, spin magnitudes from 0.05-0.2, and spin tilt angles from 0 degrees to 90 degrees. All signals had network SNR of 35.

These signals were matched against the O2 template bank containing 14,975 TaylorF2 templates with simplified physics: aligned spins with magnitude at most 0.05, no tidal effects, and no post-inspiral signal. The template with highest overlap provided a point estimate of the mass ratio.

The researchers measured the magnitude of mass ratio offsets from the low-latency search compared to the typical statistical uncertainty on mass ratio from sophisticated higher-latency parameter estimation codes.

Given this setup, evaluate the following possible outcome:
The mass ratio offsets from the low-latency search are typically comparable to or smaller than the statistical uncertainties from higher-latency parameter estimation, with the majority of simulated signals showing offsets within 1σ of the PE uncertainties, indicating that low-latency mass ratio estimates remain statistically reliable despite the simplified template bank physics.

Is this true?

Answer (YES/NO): NO